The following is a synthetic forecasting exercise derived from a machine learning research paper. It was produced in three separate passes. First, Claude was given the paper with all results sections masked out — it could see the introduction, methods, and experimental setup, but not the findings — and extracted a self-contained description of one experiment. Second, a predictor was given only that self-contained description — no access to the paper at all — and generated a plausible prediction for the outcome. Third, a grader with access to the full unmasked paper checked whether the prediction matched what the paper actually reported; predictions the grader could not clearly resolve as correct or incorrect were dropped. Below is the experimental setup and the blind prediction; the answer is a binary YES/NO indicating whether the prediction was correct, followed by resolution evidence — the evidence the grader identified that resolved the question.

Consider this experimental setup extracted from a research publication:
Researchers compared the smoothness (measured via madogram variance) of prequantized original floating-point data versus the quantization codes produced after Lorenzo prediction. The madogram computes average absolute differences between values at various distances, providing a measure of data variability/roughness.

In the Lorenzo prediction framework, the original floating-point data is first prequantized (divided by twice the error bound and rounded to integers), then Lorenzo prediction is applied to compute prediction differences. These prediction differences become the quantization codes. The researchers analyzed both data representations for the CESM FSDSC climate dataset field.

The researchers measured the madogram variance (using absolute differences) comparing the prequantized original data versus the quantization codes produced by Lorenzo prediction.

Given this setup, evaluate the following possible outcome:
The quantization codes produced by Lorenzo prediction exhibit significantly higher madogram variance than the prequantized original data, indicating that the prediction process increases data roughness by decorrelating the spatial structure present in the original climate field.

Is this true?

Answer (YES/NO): NO